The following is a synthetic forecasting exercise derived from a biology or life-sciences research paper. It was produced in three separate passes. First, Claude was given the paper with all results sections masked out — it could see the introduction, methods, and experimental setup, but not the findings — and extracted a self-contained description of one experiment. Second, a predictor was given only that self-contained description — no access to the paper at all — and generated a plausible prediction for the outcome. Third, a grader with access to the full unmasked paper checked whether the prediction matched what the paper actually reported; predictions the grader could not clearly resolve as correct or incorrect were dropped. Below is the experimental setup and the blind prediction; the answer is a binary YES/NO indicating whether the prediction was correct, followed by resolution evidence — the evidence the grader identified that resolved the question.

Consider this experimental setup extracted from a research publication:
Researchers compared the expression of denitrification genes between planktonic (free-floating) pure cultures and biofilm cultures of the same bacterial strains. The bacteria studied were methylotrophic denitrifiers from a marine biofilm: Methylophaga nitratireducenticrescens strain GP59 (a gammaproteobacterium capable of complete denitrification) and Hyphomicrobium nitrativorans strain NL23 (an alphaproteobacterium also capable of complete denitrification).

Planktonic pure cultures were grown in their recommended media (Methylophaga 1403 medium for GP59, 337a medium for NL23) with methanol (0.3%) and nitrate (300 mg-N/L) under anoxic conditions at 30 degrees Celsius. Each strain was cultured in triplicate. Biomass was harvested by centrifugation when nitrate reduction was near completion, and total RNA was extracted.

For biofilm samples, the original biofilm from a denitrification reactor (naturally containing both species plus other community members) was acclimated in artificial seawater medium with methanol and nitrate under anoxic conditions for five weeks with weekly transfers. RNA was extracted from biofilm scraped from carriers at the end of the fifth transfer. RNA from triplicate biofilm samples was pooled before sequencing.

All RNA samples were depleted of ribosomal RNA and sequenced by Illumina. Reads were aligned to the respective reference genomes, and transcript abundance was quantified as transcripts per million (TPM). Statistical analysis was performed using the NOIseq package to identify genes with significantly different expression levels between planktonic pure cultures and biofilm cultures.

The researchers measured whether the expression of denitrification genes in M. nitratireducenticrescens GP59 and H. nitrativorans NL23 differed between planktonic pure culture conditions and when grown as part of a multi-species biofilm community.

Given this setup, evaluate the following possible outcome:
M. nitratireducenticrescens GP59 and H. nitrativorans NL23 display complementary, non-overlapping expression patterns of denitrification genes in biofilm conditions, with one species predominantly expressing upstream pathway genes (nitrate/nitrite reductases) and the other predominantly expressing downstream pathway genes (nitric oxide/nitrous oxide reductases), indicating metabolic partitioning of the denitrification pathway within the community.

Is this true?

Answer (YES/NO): NO